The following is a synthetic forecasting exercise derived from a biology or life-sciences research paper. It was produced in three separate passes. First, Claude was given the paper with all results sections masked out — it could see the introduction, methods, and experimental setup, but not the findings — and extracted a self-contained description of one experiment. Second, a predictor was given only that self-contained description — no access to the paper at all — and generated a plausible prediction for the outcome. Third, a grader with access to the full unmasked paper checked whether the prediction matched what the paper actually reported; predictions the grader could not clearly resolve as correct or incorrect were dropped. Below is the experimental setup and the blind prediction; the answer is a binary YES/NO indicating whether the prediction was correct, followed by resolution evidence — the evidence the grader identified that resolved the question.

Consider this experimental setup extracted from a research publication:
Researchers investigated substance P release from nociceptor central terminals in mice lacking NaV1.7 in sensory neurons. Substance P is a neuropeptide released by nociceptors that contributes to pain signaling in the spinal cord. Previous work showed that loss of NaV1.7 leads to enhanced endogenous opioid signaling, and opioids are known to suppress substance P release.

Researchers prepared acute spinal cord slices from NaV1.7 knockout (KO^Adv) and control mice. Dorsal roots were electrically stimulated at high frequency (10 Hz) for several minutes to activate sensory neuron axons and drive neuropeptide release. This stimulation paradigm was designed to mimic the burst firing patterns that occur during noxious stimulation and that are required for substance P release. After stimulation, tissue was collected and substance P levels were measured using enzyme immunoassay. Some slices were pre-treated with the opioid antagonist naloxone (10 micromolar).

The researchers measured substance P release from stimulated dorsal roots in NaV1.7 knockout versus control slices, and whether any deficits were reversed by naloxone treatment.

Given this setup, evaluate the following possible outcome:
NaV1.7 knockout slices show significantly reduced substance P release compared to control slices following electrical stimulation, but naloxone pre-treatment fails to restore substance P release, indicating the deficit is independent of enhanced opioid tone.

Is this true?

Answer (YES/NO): NO